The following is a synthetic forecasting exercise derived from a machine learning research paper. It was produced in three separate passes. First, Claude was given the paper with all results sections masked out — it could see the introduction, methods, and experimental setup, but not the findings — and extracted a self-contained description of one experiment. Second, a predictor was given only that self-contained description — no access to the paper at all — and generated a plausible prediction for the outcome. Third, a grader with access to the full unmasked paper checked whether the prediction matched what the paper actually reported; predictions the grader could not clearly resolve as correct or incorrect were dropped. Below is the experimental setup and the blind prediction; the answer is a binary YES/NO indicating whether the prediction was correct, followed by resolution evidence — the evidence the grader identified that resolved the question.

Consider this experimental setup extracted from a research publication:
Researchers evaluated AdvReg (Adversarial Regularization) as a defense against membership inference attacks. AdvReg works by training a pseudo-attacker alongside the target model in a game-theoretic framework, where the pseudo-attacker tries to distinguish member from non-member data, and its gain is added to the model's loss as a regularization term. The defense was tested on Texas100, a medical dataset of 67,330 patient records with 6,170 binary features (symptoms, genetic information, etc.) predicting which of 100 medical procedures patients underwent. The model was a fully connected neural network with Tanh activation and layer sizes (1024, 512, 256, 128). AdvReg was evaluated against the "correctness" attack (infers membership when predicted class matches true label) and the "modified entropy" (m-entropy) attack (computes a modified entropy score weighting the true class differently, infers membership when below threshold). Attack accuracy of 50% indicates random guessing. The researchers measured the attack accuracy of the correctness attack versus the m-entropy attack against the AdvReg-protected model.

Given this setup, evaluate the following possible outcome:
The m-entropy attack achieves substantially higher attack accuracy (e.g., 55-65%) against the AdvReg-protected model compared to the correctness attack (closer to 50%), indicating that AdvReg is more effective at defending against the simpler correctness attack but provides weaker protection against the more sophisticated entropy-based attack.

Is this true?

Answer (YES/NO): NO